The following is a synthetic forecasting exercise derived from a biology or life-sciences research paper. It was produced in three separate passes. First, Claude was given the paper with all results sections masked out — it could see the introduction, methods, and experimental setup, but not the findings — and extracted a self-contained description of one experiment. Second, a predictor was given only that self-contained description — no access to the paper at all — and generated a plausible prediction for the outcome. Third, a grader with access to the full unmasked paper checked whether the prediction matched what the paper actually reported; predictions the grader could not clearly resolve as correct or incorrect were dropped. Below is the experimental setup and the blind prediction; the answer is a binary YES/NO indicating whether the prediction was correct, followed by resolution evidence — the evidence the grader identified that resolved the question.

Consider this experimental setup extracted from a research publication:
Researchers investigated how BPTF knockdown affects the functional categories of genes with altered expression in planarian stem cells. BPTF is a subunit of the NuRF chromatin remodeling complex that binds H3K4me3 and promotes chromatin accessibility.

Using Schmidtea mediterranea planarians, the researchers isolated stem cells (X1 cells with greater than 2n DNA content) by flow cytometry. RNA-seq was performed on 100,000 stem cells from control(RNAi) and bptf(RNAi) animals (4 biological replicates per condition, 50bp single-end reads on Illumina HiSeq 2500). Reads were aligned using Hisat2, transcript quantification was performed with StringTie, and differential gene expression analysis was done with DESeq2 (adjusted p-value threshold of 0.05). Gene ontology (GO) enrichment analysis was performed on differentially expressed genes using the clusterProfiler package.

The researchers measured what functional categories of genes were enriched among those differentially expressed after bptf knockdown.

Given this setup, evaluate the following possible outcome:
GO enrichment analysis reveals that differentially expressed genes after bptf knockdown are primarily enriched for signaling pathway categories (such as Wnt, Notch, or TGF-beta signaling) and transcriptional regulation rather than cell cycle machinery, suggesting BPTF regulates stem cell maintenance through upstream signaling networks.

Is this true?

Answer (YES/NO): NO